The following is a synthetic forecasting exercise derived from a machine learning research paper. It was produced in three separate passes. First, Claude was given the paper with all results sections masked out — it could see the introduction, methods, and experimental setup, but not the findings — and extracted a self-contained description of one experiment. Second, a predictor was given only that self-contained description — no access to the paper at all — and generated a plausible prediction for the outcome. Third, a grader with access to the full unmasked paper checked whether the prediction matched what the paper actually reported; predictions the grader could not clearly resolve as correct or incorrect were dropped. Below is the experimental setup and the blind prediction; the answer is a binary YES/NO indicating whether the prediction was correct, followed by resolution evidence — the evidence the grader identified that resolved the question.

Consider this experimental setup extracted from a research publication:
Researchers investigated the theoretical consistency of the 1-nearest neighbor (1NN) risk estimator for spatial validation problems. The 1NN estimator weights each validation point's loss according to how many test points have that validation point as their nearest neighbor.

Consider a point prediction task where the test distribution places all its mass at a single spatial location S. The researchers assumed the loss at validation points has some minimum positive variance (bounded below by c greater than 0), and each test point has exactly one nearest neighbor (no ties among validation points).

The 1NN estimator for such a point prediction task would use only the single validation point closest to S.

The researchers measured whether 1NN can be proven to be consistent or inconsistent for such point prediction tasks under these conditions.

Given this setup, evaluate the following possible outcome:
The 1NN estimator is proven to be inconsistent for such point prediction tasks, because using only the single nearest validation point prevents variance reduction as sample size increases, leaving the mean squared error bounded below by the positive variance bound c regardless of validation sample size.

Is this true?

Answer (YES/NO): YES